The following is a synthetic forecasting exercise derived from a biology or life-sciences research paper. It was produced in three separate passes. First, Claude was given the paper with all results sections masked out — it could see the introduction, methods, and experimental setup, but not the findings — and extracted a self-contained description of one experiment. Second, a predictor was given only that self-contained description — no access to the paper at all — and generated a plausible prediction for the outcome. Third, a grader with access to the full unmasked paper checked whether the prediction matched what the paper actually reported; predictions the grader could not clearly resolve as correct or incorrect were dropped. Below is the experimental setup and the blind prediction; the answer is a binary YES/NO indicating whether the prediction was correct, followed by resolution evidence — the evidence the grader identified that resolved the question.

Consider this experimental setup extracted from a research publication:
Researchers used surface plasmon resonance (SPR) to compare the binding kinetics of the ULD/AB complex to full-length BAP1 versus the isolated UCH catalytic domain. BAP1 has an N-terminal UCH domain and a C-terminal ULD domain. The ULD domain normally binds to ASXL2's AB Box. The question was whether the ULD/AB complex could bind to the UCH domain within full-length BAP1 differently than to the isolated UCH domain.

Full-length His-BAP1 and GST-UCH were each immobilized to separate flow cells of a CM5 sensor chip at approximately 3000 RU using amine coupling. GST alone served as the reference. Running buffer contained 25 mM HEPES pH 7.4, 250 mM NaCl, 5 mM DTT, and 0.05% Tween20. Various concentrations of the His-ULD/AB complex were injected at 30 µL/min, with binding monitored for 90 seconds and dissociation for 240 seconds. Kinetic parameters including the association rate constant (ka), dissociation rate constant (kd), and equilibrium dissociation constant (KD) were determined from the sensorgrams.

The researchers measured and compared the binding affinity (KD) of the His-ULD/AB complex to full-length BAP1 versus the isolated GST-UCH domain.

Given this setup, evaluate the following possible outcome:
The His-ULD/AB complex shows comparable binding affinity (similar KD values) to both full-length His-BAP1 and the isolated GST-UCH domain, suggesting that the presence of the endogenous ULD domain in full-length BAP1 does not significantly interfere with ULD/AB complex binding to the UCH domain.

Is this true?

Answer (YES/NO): NO